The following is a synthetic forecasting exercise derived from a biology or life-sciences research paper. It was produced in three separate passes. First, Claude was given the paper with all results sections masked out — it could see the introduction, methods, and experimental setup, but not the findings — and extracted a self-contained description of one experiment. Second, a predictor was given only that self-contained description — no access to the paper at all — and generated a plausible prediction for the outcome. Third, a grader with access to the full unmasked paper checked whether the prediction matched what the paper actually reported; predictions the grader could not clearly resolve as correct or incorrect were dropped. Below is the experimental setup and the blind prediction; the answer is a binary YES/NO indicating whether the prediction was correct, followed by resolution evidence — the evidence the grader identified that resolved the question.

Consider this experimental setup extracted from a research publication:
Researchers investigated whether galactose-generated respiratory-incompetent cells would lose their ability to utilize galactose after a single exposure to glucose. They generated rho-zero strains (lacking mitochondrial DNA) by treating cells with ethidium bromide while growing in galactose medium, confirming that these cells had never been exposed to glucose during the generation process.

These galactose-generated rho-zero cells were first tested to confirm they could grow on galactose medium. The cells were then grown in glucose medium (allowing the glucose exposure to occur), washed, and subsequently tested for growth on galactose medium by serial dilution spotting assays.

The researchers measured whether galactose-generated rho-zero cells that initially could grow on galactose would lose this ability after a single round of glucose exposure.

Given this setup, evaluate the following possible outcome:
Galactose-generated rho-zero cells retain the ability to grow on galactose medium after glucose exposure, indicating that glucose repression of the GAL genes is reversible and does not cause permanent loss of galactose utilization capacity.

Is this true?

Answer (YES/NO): NO